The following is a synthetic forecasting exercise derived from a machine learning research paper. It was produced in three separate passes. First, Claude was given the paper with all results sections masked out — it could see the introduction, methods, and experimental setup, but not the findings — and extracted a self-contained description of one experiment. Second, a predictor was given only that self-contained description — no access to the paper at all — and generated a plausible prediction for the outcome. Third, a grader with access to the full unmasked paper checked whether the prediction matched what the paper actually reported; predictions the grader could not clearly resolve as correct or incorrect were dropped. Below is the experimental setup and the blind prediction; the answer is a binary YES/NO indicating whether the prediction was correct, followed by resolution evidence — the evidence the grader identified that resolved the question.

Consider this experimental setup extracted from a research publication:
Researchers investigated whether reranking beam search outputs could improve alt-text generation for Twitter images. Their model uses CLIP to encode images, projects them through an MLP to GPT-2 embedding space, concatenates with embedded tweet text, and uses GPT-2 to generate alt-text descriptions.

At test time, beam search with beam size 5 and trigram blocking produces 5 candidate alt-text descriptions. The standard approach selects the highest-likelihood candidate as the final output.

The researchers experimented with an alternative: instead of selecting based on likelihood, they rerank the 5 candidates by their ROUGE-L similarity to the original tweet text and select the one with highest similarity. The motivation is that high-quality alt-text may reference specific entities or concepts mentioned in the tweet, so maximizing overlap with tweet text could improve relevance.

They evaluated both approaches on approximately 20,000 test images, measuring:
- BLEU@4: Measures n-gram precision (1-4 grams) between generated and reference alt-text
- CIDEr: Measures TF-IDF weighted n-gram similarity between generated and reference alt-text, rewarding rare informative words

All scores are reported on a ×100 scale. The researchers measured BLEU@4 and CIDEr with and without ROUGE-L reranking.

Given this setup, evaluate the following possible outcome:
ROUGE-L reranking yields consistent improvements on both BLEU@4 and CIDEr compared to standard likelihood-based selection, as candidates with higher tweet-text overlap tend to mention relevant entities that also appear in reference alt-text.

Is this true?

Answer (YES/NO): NO